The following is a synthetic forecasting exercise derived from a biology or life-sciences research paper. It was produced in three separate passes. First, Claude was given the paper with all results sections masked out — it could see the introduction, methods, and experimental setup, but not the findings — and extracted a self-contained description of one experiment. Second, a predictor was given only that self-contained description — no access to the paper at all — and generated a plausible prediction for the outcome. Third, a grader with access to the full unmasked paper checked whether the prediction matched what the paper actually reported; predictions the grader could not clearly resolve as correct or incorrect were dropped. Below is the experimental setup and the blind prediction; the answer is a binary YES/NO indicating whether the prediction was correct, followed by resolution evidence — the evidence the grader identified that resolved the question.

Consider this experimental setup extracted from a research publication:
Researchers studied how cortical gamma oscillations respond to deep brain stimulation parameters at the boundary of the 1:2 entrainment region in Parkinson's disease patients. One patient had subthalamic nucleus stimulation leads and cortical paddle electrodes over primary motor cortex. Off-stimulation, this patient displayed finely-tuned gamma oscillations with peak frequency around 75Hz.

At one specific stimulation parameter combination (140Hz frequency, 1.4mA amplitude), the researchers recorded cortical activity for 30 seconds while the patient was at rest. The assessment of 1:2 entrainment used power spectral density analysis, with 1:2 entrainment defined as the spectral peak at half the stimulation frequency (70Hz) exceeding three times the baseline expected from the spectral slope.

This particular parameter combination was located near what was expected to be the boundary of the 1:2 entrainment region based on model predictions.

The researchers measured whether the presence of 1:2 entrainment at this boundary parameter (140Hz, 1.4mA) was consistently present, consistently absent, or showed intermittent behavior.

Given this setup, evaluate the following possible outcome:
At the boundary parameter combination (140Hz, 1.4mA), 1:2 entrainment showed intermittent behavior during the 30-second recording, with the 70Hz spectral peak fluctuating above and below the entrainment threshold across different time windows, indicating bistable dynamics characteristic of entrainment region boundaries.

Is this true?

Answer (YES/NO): YES